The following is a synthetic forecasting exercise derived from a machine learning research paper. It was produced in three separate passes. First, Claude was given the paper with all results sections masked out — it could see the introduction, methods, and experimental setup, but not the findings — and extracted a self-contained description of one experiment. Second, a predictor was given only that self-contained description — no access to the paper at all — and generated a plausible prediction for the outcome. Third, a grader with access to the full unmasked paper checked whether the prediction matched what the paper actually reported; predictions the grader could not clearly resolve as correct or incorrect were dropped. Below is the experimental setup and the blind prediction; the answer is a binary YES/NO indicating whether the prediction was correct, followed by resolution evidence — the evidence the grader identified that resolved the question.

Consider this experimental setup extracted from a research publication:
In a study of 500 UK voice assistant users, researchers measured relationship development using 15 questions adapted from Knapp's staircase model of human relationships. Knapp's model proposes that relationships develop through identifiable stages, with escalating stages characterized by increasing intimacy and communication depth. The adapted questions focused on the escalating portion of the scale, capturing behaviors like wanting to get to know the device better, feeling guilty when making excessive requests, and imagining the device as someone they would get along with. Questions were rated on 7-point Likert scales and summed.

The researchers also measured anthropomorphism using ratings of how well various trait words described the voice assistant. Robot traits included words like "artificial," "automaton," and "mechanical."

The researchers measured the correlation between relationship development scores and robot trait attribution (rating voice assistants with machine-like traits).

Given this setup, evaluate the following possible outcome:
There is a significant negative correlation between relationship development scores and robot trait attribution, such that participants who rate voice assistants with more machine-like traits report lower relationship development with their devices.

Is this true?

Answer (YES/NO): YES